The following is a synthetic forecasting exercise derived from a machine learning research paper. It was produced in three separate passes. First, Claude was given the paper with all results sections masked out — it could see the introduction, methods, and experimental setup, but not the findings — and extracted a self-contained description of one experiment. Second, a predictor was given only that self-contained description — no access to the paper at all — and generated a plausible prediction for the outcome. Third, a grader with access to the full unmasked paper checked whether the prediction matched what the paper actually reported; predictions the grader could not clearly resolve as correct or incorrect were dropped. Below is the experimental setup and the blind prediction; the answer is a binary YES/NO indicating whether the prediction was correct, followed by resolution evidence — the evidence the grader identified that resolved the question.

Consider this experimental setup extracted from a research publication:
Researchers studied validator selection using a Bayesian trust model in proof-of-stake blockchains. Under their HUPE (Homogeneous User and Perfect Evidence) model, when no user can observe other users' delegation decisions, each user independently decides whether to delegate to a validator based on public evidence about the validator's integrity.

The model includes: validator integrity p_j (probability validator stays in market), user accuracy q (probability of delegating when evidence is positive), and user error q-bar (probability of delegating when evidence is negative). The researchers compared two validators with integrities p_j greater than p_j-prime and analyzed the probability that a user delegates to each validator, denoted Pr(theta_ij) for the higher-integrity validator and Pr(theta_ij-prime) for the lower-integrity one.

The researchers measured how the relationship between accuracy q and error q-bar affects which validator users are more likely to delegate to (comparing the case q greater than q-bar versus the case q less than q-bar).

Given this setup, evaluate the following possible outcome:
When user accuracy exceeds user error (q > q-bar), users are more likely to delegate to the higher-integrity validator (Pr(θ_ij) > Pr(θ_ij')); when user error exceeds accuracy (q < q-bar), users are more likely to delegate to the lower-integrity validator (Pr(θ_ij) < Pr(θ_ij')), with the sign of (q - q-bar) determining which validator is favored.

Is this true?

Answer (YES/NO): YES